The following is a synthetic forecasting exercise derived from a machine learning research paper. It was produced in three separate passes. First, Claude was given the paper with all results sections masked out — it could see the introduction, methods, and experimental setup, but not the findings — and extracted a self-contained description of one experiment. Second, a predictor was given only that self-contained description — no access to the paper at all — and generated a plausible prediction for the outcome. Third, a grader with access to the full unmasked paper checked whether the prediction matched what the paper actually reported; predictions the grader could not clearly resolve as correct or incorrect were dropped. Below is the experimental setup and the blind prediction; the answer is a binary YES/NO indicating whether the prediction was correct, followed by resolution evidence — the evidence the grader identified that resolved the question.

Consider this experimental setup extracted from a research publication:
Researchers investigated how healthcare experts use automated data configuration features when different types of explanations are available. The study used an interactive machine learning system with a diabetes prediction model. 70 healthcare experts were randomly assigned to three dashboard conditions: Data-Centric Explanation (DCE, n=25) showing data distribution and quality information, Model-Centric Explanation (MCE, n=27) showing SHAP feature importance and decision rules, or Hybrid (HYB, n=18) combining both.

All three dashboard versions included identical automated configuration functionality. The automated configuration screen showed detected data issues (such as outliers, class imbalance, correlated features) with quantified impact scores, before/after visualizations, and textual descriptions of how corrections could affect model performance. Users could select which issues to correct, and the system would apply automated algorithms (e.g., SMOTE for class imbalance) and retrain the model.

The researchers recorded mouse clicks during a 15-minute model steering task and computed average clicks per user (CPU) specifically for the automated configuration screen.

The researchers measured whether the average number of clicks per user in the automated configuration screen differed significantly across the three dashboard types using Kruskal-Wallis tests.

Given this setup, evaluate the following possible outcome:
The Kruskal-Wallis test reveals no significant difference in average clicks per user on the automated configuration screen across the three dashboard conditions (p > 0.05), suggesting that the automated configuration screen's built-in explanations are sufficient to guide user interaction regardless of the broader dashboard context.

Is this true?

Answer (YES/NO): NO